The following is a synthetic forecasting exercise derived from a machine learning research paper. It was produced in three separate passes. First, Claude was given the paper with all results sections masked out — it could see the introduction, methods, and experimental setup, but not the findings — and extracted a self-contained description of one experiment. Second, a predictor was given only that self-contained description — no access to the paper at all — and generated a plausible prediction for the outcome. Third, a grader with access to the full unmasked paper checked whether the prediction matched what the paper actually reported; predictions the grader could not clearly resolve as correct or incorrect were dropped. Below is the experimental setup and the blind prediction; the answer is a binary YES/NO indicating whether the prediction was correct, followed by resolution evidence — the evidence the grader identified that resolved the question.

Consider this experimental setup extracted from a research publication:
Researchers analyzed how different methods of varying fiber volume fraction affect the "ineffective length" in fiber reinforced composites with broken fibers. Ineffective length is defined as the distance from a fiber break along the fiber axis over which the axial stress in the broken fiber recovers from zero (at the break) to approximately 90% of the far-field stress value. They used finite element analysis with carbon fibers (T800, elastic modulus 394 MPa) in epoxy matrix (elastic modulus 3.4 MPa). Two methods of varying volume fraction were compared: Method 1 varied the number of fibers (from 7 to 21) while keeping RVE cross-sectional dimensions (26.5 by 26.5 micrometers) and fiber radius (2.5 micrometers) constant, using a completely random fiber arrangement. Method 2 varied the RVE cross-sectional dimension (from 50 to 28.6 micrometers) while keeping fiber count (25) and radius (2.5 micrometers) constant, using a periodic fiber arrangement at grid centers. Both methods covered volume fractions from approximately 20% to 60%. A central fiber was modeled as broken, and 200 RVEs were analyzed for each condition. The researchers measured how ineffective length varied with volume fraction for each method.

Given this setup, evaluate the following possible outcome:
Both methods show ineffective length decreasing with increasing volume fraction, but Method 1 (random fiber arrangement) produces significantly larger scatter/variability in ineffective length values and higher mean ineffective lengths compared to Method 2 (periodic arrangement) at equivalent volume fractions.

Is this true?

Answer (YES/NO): NO